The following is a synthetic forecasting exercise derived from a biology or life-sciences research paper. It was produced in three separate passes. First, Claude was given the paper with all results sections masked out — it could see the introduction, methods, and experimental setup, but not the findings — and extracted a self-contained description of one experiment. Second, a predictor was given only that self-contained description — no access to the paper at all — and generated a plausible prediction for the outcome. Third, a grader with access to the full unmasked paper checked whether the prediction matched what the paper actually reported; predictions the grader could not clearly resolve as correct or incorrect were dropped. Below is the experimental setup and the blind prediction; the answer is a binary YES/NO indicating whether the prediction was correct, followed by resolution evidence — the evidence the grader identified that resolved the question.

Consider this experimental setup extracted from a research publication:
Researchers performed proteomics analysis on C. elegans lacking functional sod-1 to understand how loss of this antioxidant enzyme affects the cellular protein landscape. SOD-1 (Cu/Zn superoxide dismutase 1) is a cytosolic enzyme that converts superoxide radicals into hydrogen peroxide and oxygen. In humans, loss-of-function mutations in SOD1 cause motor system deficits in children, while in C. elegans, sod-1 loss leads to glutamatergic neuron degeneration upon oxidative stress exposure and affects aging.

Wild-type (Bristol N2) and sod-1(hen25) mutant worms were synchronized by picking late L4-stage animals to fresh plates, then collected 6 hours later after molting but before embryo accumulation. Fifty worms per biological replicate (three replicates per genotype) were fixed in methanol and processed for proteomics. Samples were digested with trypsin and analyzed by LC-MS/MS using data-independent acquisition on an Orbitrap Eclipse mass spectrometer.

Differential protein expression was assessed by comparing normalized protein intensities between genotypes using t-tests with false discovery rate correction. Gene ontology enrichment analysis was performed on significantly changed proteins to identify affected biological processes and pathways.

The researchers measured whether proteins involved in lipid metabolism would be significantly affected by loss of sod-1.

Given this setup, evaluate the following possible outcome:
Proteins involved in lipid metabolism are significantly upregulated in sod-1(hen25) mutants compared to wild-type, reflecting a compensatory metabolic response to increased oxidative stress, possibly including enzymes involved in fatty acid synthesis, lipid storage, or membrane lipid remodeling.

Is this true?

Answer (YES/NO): YES